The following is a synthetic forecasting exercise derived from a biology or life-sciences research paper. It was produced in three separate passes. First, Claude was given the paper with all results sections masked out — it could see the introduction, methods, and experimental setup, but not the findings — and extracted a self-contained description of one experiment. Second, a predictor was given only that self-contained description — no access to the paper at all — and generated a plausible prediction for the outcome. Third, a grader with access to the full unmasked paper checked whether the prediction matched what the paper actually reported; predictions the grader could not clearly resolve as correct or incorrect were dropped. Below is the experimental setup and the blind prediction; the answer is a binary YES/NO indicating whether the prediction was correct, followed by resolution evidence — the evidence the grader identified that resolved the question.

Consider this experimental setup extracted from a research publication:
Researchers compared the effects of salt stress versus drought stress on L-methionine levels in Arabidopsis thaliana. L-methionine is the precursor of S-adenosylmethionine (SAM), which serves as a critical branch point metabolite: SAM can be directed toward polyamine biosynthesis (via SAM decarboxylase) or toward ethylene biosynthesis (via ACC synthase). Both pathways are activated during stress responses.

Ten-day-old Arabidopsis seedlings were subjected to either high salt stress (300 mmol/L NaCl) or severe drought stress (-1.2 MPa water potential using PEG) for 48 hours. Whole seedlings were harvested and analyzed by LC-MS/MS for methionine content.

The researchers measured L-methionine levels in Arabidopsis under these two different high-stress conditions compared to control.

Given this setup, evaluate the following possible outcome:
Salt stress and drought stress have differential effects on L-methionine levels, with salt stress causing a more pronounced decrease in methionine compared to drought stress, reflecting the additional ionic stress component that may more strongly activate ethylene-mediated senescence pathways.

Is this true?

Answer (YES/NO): NO